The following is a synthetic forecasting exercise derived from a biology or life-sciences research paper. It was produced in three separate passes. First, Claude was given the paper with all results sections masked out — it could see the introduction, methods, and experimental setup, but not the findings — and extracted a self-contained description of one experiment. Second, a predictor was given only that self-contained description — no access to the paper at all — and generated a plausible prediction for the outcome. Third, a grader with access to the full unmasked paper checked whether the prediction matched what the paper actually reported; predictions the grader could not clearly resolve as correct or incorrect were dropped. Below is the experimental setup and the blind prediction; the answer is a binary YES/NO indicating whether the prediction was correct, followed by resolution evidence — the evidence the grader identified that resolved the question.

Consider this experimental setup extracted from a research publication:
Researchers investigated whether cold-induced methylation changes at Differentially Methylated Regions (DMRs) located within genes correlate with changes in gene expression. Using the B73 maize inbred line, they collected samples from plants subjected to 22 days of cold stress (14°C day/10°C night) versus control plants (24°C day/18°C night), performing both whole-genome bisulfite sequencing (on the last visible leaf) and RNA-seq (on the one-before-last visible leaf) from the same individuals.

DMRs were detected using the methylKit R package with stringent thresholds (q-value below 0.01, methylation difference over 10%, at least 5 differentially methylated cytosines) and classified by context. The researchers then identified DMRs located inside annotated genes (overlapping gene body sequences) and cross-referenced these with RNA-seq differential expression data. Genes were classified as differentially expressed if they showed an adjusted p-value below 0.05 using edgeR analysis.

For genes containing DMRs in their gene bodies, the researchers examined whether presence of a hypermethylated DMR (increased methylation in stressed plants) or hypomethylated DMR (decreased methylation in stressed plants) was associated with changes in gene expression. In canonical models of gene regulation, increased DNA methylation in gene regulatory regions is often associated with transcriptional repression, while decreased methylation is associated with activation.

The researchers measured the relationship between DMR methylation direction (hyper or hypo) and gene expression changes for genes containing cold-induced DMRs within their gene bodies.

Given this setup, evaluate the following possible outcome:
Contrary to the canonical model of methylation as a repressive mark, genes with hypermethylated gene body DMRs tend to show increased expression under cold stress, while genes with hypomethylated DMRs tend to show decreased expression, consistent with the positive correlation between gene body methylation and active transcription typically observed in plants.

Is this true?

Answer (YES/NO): NO